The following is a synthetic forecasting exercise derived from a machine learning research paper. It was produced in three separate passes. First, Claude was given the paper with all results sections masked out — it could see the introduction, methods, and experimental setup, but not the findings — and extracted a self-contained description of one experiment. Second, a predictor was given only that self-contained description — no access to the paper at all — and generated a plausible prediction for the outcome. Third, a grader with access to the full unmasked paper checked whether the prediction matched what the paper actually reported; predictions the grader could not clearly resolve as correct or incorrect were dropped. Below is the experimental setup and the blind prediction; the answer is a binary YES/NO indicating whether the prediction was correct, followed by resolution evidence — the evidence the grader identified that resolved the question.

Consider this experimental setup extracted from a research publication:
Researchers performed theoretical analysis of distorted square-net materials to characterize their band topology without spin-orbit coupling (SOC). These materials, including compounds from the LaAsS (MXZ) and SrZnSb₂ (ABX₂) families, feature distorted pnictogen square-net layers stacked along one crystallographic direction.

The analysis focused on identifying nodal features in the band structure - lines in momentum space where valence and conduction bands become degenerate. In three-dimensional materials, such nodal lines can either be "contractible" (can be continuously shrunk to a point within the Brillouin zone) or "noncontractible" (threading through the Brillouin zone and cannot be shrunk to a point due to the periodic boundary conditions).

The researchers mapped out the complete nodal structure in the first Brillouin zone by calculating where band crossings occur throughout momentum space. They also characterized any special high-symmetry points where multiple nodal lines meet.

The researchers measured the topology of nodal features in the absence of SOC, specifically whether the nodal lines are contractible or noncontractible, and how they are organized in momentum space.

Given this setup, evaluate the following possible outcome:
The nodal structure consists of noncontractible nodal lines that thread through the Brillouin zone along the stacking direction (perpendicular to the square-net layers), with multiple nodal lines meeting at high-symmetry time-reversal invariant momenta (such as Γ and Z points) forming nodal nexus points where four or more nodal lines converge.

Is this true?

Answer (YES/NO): NO